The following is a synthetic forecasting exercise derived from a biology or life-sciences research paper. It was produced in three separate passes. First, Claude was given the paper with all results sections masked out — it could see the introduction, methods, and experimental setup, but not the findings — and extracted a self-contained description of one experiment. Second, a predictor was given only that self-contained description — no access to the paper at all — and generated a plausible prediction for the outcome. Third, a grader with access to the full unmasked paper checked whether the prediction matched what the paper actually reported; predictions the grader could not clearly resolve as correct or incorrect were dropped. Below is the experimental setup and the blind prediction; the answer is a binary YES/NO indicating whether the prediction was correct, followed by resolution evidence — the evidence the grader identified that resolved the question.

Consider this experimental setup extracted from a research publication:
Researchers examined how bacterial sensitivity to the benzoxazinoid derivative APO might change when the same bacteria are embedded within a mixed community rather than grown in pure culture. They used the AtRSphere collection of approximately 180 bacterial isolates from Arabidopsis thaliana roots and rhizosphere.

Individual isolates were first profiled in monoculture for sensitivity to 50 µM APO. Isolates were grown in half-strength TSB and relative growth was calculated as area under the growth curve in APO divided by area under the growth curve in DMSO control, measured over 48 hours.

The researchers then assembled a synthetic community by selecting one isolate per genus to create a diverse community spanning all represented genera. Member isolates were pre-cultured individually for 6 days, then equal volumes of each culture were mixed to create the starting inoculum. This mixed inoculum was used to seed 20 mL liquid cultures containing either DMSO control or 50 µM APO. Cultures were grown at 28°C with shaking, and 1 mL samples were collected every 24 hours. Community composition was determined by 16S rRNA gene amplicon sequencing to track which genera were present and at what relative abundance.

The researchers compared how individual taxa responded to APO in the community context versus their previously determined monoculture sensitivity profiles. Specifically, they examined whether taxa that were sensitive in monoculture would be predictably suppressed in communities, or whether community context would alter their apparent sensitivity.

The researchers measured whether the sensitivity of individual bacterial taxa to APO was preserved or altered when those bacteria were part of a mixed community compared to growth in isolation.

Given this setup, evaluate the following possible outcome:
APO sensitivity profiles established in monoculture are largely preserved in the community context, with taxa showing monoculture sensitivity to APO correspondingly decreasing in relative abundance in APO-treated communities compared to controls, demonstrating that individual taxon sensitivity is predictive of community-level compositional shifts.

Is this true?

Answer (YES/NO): NO